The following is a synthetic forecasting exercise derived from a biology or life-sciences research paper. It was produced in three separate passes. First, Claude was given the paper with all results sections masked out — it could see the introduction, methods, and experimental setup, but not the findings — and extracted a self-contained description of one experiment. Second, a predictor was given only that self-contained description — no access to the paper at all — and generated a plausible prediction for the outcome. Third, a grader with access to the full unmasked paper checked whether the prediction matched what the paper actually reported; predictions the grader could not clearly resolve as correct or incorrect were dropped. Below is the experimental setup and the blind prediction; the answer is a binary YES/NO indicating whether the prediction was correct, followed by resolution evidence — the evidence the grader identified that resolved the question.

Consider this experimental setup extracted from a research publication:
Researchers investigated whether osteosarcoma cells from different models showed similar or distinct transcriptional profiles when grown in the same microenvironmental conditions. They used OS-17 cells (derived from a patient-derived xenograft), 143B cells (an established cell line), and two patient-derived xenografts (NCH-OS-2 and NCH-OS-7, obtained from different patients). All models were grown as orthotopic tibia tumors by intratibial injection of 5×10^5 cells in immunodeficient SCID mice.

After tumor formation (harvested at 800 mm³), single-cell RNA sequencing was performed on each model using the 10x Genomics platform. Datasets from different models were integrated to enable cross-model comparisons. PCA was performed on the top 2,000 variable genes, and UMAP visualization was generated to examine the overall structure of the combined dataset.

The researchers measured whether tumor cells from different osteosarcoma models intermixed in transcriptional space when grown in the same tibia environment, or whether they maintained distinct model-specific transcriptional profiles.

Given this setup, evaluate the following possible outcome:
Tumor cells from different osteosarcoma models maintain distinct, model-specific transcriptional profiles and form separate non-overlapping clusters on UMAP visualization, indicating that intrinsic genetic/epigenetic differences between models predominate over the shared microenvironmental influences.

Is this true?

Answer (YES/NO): YES